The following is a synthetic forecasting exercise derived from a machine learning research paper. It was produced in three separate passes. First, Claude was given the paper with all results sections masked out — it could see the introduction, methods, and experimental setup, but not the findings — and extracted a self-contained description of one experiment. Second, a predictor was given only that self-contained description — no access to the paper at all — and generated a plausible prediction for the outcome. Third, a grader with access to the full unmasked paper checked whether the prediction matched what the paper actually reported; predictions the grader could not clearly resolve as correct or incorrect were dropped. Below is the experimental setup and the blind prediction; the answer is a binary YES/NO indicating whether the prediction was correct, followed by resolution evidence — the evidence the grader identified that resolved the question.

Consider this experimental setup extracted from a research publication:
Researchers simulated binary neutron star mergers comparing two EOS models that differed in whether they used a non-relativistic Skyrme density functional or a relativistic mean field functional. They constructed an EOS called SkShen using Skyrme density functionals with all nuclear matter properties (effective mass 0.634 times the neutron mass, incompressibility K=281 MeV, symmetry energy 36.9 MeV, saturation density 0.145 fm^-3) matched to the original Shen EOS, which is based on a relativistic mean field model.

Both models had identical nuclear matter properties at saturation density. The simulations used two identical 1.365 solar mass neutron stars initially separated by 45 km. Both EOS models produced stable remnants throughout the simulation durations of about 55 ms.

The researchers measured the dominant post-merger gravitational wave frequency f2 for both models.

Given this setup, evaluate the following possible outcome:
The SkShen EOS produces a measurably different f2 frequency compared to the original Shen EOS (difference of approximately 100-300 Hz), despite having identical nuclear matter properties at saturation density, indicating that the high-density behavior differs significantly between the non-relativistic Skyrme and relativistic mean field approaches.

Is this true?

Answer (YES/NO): NO